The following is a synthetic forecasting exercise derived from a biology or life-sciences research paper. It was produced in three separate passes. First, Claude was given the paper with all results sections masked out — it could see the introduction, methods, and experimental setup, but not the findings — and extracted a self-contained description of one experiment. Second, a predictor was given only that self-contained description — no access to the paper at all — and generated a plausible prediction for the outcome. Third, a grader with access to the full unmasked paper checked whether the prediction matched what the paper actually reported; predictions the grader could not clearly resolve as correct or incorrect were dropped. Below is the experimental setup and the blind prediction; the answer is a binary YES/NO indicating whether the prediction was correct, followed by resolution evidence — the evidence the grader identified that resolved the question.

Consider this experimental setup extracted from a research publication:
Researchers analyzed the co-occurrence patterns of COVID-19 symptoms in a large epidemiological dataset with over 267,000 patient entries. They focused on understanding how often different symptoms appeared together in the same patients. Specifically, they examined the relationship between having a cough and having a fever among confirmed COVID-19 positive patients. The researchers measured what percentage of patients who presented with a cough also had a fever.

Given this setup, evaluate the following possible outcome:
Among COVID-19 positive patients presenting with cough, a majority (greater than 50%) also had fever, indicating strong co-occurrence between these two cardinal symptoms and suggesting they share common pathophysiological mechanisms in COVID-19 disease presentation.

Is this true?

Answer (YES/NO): YES